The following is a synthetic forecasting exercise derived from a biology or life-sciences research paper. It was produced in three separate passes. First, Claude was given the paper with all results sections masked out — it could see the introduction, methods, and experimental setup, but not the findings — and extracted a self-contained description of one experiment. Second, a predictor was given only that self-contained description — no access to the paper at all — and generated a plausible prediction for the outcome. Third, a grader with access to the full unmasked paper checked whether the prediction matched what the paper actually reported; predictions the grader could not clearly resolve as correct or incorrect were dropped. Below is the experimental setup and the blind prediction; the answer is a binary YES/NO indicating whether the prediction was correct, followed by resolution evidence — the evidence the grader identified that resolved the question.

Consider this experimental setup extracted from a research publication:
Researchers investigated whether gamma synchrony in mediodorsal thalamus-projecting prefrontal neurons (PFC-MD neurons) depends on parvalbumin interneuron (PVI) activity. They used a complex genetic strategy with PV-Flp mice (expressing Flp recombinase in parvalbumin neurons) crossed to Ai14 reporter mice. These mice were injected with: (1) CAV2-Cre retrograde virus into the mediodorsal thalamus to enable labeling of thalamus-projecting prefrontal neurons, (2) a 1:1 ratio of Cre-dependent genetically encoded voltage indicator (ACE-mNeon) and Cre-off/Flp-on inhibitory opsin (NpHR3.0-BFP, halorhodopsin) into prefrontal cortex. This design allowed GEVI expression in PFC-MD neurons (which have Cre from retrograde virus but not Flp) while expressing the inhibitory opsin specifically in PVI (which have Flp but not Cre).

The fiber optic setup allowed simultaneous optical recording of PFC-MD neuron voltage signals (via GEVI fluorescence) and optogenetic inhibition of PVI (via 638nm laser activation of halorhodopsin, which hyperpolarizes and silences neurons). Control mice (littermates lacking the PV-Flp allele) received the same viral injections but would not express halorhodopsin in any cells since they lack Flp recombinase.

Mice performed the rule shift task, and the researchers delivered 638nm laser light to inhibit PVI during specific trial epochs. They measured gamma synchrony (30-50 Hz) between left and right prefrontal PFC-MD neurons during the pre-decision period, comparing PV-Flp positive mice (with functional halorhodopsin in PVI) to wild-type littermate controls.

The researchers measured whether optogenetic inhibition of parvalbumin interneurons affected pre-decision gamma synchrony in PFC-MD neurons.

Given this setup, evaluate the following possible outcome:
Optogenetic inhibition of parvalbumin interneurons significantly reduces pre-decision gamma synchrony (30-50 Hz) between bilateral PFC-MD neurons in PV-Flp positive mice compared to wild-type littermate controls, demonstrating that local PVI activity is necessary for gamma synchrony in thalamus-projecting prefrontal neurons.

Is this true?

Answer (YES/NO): YES